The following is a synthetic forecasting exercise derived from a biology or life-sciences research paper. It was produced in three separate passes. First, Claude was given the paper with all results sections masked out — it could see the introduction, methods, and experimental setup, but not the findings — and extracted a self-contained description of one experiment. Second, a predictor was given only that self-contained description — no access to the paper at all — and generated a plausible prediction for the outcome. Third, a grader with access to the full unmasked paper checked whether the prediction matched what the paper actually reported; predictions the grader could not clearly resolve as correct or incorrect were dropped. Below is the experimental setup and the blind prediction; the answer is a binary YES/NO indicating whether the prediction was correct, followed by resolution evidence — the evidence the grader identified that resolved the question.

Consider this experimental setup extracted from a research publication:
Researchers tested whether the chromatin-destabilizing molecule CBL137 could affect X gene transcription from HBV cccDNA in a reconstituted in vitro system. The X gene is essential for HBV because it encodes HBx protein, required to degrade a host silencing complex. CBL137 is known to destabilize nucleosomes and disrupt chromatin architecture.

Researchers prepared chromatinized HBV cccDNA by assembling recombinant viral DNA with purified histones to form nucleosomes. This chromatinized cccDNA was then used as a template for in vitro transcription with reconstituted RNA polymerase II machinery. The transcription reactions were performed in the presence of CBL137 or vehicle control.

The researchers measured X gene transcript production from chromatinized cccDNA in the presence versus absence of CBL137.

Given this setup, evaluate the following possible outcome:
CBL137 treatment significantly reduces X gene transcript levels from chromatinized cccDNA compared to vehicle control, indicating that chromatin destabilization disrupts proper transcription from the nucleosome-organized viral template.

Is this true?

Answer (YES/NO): YES